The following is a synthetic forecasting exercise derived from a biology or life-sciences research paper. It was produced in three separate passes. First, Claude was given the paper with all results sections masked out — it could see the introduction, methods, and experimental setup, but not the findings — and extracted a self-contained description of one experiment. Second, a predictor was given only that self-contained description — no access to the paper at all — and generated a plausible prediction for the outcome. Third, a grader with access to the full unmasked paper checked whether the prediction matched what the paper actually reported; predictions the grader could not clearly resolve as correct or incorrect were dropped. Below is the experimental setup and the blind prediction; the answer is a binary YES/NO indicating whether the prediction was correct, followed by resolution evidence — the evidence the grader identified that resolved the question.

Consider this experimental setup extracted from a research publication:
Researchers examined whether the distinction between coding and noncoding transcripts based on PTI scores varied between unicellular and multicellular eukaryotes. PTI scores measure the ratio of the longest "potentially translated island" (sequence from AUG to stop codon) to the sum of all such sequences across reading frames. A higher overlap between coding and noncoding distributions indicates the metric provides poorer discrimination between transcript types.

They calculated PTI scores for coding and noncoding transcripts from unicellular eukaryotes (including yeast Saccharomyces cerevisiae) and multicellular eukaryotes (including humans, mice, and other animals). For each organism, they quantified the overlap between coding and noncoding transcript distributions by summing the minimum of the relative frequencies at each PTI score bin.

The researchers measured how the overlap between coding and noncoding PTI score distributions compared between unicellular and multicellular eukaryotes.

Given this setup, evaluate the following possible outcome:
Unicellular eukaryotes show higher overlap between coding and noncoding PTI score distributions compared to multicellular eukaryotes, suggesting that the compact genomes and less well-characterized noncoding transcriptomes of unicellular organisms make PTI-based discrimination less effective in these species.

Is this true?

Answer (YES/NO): NO